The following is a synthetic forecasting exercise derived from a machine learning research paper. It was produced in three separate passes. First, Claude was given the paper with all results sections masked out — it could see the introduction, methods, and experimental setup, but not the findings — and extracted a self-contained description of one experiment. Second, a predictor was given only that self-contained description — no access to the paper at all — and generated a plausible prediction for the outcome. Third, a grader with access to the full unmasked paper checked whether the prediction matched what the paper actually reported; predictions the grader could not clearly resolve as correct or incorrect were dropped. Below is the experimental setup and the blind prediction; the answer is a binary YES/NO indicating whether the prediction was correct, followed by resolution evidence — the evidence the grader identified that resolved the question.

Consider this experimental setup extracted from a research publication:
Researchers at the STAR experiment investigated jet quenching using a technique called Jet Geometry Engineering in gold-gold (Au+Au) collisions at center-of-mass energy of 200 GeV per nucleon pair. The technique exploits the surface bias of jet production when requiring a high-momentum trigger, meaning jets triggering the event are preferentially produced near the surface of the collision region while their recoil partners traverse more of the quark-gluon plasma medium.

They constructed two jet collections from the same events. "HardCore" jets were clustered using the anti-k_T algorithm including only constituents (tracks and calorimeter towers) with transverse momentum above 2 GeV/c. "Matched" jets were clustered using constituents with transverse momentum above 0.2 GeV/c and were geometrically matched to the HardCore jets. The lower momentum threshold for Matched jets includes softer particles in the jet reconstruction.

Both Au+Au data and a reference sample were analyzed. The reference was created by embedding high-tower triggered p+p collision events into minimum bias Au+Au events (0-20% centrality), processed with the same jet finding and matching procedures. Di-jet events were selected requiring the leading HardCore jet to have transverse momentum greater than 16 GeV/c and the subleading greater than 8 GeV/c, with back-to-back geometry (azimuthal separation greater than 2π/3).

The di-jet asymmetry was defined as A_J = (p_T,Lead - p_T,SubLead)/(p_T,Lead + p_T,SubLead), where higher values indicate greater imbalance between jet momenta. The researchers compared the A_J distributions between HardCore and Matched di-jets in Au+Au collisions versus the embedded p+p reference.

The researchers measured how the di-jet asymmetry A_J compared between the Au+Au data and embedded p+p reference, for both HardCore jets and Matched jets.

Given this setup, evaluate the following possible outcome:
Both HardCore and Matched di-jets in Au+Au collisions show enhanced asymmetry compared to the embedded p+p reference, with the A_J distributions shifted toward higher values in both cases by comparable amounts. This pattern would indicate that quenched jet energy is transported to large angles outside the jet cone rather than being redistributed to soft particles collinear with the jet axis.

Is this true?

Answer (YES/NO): NO